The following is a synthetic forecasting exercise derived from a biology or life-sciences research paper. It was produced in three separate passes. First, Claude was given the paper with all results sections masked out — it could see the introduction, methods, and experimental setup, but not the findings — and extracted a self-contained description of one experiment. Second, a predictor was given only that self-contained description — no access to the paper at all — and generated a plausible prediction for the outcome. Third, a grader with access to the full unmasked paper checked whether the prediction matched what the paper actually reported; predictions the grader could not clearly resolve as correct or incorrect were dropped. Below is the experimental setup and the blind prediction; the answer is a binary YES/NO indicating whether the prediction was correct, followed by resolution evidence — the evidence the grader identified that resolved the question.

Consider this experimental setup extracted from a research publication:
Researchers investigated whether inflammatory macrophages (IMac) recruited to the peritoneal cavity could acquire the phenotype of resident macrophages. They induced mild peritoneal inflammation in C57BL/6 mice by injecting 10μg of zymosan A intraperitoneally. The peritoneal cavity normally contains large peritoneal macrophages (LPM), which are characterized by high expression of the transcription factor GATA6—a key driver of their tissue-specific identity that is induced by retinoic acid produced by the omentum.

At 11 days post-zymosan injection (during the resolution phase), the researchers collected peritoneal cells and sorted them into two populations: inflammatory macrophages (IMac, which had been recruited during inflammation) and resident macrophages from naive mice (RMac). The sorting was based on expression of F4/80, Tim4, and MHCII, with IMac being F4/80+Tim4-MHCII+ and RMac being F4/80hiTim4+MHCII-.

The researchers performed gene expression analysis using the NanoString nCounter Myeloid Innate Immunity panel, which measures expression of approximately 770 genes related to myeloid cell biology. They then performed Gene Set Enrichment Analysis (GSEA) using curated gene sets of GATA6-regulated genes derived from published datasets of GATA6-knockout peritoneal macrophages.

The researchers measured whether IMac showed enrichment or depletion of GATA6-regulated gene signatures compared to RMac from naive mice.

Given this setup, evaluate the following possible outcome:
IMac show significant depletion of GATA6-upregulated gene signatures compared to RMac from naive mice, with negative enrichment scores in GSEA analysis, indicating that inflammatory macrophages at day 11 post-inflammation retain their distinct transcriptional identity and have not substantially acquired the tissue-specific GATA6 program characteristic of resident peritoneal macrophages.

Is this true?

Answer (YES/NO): YES